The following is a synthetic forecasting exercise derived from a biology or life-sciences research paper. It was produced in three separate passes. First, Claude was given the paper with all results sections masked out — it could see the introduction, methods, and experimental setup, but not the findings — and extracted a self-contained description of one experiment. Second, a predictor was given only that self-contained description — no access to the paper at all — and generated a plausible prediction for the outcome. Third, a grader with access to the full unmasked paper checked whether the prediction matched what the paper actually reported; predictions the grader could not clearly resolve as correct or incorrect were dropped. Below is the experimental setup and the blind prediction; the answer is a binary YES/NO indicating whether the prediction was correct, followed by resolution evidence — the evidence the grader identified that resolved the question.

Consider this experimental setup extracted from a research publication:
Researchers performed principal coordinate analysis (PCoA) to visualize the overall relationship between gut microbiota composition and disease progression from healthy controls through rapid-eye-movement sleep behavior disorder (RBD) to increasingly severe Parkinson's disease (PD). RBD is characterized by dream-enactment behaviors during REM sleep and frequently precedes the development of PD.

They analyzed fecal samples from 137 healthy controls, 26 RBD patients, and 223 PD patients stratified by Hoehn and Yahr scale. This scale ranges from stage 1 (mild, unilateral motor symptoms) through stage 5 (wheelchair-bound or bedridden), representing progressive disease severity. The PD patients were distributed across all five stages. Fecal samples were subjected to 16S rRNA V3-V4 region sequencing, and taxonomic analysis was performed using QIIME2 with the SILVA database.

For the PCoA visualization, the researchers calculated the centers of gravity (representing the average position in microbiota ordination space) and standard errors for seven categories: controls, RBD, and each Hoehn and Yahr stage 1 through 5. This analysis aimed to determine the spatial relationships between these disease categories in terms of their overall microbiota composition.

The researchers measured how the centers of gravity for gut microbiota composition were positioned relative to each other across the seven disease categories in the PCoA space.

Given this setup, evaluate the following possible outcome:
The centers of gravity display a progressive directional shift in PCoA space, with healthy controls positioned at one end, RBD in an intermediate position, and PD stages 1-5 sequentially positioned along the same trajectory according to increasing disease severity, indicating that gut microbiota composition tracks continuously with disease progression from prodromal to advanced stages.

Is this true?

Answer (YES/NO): YES